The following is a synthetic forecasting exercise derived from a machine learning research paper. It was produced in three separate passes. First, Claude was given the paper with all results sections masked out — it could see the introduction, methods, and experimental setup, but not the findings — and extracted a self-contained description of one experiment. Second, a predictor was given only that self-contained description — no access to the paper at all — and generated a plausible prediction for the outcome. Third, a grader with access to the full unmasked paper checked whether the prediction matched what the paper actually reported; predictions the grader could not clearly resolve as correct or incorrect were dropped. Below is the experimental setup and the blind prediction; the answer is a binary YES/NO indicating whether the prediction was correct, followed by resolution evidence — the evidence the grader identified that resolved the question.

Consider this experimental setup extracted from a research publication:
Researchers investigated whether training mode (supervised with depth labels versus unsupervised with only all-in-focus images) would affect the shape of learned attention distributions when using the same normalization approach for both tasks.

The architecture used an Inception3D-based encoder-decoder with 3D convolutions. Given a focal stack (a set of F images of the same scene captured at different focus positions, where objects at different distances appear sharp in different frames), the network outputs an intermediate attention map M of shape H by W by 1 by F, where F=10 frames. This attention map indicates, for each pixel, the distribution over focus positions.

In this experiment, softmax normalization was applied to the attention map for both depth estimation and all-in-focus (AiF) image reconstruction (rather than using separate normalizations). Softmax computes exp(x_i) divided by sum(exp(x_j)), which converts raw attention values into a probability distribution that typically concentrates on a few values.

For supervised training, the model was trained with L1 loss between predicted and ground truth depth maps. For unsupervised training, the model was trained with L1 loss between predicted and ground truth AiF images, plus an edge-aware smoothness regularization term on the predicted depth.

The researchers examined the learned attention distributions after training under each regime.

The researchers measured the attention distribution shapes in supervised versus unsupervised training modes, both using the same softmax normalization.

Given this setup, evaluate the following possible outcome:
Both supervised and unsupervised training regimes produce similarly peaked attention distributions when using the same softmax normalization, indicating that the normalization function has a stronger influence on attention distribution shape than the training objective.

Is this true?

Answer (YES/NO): NO